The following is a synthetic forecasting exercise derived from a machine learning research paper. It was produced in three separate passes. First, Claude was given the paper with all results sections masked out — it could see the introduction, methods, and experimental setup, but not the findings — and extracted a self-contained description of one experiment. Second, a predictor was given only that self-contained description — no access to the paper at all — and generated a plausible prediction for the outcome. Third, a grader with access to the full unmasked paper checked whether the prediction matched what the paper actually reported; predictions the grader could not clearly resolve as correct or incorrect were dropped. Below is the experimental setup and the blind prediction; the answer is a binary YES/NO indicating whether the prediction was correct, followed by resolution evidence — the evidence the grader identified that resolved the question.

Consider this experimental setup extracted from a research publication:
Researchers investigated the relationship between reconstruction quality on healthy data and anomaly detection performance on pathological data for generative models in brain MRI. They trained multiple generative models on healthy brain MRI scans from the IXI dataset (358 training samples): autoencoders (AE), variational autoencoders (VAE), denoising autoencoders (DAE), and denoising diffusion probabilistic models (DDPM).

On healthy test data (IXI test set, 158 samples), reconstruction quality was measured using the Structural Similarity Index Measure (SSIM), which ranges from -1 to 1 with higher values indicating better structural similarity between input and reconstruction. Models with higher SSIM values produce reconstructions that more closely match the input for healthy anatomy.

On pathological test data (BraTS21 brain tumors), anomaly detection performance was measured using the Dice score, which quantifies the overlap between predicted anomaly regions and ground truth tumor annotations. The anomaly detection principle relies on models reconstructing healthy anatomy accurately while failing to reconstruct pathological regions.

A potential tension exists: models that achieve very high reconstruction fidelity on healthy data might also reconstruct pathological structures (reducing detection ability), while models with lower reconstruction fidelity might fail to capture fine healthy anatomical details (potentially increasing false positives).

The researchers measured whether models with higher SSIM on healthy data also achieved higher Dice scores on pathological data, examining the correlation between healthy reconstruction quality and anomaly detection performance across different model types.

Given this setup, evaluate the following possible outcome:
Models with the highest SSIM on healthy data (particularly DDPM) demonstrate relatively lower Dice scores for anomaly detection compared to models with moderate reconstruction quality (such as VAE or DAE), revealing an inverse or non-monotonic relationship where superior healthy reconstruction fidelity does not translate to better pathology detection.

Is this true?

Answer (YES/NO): NO